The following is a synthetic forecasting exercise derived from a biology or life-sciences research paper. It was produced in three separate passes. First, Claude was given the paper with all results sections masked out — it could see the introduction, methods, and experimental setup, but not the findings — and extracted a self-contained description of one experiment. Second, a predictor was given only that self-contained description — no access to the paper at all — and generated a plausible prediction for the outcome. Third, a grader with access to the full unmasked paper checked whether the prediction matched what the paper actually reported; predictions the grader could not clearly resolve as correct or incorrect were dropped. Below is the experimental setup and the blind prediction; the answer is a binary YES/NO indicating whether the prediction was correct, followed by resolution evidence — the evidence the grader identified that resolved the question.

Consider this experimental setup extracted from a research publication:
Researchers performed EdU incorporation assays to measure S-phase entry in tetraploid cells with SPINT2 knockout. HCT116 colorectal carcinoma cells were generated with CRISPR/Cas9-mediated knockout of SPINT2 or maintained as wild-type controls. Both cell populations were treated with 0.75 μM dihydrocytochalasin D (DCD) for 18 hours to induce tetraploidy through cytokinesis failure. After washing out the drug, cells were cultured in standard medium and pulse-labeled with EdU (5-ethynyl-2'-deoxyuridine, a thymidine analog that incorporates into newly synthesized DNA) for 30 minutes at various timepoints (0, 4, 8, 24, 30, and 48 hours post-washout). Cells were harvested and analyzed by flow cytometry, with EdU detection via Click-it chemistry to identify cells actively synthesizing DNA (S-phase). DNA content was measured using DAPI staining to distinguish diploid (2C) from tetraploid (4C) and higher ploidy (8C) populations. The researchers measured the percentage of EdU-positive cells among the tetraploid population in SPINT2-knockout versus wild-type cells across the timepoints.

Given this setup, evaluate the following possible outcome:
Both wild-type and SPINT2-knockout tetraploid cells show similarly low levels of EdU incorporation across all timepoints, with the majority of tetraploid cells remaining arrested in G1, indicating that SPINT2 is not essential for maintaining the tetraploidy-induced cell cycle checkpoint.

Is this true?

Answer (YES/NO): NO